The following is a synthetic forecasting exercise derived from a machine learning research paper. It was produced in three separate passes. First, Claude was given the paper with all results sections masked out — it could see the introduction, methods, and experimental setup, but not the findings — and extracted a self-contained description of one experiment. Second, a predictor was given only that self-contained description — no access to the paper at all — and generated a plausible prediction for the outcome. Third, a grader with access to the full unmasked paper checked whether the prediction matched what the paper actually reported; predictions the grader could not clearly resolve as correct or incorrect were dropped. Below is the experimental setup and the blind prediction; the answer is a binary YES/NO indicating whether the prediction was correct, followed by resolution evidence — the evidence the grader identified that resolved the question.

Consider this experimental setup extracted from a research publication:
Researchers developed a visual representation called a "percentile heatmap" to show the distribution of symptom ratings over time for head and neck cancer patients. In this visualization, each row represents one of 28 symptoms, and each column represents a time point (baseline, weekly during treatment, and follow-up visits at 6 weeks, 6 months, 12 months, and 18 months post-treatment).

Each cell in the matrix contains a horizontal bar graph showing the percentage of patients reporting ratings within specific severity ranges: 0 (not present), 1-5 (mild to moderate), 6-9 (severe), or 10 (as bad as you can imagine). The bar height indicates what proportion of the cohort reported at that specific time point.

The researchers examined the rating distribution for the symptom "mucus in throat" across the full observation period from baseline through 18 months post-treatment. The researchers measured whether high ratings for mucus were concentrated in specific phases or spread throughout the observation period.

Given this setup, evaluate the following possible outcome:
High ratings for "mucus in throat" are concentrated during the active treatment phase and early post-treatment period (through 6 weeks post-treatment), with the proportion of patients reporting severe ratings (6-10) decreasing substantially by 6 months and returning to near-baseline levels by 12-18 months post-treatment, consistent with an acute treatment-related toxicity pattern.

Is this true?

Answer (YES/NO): NO